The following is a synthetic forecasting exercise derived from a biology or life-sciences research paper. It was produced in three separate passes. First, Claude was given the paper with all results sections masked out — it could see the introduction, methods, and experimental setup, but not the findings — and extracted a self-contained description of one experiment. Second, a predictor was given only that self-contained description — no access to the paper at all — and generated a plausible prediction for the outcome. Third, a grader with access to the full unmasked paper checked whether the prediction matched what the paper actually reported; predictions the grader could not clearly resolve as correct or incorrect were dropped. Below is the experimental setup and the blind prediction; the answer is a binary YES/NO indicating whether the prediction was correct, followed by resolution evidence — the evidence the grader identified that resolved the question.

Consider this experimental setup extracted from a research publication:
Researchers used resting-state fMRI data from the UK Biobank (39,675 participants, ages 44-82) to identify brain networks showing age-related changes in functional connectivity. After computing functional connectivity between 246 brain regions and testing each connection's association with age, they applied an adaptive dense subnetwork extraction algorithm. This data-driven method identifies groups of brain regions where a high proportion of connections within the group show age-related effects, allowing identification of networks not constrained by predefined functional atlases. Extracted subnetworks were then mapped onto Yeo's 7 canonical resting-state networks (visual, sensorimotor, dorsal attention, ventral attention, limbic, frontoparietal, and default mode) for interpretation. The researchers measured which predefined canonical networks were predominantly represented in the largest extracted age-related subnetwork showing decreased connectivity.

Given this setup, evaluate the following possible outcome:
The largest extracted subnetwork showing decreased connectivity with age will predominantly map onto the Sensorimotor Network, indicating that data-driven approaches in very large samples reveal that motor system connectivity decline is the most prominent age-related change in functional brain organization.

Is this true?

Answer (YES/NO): YES